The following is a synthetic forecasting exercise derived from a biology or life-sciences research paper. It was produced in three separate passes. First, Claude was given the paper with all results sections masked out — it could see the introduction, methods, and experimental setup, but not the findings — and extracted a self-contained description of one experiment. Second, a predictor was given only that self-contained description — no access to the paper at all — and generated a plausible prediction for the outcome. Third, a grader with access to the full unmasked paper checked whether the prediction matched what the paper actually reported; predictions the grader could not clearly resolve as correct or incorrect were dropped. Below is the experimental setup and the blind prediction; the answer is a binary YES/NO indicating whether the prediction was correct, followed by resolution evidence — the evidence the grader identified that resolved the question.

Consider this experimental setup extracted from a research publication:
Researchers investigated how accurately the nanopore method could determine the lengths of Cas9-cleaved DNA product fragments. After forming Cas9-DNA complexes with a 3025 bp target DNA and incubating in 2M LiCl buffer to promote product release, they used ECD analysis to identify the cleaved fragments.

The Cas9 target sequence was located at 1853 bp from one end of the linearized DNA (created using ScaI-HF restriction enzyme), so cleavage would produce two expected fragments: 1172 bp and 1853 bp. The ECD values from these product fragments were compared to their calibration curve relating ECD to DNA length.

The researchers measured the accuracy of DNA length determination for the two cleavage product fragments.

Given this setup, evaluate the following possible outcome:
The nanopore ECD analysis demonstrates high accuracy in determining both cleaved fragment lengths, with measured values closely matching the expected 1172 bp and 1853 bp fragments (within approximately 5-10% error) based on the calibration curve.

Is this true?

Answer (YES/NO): NO